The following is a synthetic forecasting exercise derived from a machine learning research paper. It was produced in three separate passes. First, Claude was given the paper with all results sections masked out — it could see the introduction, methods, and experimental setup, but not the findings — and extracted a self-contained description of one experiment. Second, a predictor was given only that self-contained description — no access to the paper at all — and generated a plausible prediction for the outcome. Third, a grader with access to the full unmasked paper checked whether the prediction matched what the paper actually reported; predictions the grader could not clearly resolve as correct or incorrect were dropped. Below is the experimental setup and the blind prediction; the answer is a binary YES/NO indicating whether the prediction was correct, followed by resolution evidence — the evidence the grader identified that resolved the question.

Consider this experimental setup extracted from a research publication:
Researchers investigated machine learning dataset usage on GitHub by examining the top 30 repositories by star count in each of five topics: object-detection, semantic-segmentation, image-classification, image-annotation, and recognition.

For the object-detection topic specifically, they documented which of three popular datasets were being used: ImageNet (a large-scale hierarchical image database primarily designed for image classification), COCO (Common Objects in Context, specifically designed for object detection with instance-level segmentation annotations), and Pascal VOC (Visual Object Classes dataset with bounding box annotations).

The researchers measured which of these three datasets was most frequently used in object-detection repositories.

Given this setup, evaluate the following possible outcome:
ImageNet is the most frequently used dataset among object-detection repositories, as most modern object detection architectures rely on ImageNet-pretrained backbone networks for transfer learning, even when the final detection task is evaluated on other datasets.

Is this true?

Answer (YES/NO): NO